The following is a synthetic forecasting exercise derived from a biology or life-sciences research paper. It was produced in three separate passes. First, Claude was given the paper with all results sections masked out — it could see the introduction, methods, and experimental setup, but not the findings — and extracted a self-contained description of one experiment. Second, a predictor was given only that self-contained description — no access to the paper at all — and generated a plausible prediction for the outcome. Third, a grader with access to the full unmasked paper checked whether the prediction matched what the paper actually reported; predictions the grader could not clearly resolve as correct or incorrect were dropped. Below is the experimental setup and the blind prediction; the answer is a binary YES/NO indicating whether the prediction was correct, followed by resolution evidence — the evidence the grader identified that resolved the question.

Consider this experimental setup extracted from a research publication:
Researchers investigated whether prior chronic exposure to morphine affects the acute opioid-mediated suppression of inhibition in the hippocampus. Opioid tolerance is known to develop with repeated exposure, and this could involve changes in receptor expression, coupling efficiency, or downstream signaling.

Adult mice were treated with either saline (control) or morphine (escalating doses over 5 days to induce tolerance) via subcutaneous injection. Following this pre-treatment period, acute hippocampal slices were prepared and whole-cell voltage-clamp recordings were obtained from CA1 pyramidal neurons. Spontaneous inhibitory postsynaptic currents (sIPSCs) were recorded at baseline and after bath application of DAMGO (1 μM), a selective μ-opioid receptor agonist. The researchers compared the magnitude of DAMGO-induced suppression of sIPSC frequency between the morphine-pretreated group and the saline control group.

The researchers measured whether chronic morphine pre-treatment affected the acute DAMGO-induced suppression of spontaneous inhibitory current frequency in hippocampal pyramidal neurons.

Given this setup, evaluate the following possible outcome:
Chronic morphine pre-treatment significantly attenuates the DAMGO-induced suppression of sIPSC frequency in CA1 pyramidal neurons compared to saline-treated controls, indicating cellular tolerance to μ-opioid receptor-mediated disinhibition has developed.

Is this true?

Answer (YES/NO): NO